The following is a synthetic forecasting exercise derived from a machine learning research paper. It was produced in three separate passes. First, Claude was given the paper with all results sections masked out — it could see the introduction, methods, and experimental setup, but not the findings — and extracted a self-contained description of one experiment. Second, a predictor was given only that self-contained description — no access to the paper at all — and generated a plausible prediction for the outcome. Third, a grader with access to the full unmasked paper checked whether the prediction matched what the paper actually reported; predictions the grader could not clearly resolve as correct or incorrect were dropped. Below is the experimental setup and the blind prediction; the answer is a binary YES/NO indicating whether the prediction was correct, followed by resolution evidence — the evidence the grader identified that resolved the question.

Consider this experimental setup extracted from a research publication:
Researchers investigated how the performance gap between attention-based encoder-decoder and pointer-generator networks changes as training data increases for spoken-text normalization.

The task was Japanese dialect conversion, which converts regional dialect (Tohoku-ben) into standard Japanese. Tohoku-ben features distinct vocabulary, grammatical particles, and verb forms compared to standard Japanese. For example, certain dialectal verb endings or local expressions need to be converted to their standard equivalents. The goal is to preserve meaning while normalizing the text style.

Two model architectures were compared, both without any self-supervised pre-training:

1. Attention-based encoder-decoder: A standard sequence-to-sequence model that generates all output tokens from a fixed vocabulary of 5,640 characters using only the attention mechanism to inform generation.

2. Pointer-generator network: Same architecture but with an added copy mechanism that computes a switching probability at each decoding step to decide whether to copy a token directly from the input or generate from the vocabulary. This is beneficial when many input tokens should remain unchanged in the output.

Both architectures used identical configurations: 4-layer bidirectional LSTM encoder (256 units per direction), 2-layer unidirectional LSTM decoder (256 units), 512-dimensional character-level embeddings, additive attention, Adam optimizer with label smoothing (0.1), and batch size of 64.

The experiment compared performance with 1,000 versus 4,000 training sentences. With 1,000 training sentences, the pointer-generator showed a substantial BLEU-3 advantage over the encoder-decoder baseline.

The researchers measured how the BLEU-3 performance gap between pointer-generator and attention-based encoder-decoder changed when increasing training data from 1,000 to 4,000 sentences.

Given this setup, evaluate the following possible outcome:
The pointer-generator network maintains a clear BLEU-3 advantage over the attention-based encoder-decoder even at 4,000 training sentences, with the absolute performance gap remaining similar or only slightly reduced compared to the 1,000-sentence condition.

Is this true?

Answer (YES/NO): NO